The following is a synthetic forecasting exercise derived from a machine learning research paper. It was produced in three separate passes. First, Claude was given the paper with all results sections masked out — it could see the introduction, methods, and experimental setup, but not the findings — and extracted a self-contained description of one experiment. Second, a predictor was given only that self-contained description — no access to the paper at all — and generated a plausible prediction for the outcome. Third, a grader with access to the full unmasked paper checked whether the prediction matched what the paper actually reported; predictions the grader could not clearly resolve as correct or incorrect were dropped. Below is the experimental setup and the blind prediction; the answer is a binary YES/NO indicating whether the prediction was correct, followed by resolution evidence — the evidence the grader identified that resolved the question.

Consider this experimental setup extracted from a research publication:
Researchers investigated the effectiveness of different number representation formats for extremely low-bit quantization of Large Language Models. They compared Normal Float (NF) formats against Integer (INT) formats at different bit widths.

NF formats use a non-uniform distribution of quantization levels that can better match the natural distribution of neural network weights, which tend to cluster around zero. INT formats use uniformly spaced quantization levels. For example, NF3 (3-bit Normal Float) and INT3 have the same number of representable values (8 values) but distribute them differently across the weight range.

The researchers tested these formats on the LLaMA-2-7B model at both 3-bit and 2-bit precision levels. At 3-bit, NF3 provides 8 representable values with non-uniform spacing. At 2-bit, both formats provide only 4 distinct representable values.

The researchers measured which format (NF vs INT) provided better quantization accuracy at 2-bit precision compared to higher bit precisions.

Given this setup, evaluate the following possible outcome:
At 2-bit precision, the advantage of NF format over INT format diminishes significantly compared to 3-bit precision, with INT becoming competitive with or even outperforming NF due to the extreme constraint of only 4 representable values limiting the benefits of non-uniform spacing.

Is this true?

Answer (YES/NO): YES